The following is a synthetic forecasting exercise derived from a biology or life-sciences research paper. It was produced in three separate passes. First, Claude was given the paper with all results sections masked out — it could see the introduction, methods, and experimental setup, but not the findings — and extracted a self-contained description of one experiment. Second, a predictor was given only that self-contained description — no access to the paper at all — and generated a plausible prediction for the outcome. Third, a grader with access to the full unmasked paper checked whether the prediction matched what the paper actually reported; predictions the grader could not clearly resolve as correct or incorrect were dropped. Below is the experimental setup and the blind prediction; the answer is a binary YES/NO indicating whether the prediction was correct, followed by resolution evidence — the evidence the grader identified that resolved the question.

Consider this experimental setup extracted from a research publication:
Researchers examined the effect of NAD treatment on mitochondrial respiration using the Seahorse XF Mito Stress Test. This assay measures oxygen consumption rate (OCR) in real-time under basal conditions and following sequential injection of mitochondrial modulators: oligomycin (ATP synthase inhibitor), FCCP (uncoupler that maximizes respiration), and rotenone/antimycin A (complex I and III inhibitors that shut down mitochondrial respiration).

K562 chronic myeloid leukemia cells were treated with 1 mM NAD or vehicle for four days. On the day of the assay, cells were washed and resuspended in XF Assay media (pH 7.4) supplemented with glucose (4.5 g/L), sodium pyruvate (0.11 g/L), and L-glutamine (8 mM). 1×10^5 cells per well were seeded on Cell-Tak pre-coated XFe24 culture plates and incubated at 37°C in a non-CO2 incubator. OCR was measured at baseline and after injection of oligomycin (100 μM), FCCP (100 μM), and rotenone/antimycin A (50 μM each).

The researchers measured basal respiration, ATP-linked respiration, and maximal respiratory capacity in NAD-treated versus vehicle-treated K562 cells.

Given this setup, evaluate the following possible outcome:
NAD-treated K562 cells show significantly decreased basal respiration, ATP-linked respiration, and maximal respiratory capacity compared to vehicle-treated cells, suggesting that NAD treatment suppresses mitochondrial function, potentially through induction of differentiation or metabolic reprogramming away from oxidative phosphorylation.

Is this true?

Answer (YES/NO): NO